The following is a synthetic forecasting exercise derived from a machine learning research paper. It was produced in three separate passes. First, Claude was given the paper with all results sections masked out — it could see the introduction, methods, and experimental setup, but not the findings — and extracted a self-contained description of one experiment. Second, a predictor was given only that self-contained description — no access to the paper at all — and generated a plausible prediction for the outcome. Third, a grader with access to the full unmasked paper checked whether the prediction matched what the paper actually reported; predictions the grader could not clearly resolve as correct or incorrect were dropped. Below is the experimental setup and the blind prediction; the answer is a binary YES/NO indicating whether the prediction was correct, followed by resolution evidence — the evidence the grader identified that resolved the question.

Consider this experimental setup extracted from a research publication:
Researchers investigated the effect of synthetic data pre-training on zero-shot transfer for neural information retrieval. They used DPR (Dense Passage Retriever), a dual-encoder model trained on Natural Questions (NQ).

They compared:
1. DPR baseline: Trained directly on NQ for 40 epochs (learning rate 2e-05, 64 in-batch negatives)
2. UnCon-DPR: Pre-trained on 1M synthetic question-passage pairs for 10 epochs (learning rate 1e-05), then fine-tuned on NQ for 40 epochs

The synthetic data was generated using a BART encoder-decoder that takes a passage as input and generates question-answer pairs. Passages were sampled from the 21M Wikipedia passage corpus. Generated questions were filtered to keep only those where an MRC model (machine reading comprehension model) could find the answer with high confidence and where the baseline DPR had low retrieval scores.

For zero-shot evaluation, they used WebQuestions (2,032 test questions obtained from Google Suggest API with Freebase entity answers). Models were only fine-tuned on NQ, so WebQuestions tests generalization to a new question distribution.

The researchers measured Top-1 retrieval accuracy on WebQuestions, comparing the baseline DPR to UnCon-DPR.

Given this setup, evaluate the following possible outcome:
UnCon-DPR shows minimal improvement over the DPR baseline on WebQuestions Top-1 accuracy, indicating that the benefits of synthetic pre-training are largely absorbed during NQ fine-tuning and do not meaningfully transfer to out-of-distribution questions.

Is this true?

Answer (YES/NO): NO